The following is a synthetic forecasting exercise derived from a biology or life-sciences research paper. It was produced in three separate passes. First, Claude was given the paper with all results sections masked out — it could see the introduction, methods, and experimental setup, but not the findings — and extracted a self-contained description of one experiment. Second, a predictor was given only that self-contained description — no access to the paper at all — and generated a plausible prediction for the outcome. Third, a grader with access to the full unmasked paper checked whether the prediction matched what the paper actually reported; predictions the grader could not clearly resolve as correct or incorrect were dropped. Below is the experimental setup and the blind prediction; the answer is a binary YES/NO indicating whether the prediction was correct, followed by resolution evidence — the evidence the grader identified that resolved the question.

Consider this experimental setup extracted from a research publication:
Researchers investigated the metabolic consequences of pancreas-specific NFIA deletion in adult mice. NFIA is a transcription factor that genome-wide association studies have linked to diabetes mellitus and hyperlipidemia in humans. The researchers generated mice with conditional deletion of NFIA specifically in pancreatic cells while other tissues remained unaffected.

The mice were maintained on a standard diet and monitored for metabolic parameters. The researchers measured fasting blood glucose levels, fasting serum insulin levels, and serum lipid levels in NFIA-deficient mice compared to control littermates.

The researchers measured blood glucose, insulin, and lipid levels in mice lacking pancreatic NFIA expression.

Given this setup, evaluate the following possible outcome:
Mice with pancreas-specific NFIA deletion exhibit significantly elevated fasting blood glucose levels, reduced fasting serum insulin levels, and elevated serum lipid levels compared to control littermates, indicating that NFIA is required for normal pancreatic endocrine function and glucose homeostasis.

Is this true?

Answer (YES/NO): NO